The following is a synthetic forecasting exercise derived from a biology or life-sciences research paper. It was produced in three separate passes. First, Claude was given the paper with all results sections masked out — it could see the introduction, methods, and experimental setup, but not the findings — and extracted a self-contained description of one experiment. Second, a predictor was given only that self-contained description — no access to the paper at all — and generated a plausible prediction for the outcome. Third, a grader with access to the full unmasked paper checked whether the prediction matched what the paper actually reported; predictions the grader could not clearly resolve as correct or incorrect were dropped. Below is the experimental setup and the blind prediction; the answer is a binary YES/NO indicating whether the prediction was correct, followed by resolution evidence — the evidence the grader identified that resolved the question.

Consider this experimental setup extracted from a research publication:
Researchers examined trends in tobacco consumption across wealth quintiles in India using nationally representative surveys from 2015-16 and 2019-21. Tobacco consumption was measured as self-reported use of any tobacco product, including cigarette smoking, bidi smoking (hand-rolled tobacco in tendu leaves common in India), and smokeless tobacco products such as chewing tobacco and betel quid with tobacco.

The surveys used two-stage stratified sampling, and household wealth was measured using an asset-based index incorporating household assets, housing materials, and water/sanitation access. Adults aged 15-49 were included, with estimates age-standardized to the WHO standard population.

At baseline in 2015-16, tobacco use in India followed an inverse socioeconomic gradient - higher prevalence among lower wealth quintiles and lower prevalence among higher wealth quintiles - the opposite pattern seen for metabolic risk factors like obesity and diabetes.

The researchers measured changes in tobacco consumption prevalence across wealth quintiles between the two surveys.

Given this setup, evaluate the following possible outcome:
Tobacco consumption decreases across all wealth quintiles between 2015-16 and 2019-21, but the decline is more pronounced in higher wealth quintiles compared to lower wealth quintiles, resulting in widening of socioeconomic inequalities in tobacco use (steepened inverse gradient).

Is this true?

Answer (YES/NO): NO